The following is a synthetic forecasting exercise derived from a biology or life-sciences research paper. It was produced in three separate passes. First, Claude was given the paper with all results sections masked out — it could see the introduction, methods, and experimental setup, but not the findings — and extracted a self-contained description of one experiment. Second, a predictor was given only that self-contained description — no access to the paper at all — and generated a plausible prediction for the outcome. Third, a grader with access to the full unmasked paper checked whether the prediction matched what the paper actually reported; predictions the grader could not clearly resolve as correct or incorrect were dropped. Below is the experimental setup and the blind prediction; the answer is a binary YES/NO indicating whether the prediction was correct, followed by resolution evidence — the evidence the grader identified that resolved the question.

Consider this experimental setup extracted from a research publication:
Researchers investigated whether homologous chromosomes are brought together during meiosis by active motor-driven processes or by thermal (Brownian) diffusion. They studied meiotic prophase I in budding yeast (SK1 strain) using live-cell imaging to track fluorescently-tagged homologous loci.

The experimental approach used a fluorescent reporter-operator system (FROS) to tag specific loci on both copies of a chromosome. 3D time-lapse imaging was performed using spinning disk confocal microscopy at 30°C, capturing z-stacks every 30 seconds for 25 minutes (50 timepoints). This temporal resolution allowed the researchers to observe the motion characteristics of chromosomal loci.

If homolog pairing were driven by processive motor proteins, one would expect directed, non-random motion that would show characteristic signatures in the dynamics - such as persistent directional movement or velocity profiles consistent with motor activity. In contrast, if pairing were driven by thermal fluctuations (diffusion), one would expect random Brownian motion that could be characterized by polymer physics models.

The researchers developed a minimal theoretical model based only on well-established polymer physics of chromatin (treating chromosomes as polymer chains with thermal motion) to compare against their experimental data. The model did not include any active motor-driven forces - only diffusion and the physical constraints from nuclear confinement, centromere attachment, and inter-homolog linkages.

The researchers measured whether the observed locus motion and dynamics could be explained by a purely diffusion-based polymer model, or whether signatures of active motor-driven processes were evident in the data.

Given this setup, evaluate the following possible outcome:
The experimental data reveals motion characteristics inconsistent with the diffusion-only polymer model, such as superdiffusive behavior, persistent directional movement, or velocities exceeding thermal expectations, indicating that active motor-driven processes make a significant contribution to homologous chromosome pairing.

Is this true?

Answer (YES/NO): NO